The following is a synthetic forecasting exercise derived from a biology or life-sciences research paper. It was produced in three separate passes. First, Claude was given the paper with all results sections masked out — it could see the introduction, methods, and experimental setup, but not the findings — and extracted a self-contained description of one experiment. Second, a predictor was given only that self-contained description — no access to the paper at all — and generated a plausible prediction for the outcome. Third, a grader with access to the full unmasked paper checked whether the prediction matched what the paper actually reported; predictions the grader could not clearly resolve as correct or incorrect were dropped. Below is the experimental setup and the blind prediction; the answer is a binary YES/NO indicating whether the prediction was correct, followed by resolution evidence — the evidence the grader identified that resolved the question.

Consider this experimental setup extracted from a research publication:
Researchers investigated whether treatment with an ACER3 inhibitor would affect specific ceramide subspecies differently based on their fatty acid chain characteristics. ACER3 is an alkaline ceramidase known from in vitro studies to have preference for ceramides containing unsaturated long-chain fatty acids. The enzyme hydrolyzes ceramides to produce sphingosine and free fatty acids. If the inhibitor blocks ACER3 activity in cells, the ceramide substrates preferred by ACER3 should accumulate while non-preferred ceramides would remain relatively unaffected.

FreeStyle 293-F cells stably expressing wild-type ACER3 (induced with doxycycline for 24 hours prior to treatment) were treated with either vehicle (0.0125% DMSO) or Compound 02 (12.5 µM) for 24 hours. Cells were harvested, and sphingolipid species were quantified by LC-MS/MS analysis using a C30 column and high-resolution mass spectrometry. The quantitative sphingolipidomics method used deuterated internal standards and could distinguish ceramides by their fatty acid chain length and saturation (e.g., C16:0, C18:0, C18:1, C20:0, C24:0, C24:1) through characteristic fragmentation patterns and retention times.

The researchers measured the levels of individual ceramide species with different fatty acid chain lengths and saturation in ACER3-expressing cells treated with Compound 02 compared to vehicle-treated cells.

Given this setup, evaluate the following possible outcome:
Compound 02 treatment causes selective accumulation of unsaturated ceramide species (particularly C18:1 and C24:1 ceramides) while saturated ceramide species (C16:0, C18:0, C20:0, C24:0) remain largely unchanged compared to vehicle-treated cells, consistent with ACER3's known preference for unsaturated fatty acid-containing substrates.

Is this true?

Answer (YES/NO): NO